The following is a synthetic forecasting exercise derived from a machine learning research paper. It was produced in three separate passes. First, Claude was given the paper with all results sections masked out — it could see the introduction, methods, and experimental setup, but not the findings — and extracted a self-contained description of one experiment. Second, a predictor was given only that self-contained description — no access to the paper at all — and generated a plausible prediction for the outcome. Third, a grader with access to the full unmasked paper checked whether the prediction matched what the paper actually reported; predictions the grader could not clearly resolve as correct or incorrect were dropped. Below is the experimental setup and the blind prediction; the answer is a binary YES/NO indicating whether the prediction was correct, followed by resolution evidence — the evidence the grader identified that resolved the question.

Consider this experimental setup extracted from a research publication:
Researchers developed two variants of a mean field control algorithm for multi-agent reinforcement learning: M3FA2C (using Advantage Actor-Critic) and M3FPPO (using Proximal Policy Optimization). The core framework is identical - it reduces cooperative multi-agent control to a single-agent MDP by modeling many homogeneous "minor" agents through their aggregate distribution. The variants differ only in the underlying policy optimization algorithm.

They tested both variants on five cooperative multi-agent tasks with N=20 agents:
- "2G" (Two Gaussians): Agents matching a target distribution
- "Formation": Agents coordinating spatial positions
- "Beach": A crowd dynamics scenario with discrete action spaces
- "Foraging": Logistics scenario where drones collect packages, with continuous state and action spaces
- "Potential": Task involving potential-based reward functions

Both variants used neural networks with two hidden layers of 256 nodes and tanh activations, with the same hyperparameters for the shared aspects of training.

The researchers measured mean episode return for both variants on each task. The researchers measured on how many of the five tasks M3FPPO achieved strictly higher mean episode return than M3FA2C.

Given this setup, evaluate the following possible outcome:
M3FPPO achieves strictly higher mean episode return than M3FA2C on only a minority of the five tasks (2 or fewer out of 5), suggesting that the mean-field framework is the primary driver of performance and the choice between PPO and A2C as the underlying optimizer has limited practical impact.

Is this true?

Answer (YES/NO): NO